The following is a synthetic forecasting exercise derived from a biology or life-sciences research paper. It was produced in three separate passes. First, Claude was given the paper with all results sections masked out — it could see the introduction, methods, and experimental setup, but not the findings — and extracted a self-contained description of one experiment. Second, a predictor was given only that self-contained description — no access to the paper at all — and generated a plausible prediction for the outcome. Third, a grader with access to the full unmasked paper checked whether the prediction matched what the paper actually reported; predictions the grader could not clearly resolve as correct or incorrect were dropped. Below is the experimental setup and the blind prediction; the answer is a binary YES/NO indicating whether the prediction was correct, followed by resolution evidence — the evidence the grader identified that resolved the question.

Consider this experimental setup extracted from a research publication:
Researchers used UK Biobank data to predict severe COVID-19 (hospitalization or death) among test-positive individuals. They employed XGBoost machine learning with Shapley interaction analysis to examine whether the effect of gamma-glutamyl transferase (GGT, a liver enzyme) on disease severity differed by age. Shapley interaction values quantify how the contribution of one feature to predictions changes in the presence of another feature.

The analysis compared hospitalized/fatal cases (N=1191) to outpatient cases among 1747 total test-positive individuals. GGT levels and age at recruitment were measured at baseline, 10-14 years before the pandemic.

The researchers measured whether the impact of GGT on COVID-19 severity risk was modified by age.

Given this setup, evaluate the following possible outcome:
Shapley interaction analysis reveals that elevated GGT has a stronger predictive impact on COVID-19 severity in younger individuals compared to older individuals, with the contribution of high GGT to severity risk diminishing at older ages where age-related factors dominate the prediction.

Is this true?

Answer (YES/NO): YES